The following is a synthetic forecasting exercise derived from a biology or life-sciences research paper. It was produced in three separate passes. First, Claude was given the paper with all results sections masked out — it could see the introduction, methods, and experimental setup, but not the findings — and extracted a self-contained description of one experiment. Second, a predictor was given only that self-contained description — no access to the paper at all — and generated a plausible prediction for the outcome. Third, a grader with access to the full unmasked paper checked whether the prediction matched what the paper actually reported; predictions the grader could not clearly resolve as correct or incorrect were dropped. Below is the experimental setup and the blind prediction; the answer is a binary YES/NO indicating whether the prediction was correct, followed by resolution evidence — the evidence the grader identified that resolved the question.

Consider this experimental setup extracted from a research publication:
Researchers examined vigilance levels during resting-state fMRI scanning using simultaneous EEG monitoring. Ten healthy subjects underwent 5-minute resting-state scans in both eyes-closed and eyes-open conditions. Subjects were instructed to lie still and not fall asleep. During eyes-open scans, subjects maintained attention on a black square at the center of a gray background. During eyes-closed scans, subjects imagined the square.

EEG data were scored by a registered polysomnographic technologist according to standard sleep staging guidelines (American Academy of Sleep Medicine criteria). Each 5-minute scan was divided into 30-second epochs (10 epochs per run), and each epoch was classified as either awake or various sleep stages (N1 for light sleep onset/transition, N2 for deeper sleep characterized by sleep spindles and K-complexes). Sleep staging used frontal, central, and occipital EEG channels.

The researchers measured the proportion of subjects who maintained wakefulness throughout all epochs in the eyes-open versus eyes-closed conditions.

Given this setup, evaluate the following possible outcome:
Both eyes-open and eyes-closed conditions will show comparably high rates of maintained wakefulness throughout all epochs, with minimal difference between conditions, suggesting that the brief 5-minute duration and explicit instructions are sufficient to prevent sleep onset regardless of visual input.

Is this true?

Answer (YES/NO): NO